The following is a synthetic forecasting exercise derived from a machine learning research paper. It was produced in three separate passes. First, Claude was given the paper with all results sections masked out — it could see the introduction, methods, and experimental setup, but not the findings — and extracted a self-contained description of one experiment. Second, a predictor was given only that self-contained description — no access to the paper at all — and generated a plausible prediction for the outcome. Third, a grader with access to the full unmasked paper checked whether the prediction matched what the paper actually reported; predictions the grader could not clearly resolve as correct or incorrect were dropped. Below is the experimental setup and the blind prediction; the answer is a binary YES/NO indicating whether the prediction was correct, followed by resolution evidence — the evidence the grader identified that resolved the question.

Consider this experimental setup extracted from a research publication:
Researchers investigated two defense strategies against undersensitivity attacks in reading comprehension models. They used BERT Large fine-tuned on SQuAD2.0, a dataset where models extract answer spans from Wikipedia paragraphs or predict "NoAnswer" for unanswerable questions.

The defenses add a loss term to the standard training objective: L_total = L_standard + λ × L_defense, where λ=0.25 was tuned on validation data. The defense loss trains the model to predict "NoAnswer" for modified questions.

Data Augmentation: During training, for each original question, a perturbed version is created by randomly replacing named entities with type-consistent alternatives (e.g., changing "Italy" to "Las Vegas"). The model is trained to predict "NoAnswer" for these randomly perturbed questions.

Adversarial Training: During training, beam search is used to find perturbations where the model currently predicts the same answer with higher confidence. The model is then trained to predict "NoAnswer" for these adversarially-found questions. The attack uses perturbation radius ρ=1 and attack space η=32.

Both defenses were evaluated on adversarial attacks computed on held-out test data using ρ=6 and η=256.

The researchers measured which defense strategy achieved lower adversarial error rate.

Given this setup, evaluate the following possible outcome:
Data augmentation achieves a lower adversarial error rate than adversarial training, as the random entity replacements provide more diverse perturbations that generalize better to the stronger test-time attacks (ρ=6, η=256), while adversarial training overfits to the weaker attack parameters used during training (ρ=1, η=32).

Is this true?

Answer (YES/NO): YES